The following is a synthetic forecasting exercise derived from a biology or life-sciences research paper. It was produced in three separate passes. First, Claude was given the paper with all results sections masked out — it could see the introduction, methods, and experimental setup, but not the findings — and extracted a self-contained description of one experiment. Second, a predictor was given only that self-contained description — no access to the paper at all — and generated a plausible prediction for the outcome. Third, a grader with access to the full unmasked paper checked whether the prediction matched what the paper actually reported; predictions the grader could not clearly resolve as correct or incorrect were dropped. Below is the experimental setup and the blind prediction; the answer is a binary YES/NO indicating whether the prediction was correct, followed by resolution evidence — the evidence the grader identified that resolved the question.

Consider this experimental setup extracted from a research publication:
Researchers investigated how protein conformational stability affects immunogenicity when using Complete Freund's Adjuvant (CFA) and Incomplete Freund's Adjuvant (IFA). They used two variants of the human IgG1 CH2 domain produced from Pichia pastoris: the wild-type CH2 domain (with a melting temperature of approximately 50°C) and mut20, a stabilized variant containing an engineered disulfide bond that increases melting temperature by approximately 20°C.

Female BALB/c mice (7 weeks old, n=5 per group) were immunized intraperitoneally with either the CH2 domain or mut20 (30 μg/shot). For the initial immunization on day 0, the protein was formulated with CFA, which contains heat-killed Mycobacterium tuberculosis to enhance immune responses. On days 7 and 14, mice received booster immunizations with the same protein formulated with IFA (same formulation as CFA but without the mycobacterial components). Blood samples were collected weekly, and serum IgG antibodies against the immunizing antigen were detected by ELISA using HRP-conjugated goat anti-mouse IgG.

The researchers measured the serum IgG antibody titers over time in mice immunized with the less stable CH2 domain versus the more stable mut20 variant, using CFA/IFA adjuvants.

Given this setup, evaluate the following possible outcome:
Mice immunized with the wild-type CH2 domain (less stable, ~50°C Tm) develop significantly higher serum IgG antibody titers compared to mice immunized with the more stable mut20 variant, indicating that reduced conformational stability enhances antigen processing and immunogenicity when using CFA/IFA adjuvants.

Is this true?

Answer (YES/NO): NO